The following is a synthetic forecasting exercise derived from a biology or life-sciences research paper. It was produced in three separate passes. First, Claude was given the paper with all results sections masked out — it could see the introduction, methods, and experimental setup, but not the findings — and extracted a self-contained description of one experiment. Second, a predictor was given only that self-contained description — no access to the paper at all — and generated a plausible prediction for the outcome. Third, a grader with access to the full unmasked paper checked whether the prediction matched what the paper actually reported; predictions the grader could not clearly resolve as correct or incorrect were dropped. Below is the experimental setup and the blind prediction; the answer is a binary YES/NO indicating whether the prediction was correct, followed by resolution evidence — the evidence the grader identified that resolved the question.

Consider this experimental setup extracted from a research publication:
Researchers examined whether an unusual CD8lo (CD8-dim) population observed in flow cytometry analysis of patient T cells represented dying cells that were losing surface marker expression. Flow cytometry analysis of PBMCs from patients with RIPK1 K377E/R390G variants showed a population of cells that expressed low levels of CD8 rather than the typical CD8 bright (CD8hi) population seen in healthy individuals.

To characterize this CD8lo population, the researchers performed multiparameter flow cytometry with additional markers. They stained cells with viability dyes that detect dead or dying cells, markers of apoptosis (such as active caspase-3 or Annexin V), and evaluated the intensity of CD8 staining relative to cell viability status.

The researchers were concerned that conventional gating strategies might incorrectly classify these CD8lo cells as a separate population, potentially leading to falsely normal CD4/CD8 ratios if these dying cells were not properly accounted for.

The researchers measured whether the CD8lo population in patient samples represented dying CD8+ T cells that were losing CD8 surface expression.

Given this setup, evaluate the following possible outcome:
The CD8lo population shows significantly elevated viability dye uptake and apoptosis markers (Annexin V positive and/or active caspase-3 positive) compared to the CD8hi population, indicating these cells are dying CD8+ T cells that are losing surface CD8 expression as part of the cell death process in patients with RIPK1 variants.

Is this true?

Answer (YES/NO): YES